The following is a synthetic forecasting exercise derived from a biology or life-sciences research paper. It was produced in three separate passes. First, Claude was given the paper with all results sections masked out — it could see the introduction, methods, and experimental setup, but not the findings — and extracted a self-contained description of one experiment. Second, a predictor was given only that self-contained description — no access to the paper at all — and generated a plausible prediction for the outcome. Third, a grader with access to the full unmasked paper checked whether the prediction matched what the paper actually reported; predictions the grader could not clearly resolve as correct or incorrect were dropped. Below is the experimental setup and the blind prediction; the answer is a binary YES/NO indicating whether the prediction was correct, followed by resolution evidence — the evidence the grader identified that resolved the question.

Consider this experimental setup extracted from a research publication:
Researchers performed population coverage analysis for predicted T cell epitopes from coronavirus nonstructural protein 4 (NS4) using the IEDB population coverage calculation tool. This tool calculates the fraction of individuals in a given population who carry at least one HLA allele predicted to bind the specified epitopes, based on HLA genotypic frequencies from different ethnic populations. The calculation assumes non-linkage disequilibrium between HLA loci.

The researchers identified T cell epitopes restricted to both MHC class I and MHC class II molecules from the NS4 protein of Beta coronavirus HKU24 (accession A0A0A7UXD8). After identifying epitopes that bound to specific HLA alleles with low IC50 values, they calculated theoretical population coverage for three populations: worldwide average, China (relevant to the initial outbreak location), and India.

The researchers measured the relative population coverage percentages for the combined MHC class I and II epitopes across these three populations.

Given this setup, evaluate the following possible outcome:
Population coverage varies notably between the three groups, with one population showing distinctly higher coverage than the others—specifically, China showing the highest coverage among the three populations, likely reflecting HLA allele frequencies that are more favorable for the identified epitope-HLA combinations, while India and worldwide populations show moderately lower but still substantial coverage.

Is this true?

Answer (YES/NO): YES